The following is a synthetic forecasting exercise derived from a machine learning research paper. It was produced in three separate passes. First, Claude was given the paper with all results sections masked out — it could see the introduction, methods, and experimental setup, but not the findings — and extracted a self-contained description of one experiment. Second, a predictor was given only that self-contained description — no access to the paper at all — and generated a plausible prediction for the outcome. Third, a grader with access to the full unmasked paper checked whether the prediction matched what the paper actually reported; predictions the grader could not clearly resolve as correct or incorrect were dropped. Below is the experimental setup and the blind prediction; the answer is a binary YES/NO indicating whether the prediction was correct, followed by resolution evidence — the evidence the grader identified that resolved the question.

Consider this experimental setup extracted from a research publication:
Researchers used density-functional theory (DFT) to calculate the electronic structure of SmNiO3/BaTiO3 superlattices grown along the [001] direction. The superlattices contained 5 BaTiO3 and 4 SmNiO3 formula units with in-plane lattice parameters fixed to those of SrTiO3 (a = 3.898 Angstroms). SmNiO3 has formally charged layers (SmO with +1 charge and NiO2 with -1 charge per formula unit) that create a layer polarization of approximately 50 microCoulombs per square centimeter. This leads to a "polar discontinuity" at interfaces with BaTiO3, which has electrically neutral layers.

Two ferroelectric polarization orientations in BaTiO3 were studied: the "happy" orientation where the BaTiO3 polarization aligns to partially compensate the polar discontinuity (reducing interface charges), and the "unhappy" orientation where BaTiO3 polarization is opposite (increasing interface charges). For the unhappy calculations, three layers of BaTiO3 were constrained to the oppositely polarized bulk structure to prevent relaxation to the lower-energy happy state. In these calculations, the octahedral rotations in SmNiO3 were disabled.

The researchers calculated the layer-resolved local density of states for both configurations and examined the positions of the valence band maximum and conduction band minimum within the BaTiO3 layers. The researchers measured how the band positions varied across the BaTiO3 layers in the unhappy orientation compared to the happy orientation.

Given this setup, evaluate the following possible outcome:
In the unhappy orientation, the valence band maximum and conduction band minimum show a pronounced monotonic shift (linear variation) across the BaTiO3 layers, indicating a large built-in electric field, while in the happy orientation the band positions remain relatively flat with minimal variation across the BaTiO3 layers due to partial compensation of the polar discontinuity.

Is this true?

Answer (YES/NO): YES